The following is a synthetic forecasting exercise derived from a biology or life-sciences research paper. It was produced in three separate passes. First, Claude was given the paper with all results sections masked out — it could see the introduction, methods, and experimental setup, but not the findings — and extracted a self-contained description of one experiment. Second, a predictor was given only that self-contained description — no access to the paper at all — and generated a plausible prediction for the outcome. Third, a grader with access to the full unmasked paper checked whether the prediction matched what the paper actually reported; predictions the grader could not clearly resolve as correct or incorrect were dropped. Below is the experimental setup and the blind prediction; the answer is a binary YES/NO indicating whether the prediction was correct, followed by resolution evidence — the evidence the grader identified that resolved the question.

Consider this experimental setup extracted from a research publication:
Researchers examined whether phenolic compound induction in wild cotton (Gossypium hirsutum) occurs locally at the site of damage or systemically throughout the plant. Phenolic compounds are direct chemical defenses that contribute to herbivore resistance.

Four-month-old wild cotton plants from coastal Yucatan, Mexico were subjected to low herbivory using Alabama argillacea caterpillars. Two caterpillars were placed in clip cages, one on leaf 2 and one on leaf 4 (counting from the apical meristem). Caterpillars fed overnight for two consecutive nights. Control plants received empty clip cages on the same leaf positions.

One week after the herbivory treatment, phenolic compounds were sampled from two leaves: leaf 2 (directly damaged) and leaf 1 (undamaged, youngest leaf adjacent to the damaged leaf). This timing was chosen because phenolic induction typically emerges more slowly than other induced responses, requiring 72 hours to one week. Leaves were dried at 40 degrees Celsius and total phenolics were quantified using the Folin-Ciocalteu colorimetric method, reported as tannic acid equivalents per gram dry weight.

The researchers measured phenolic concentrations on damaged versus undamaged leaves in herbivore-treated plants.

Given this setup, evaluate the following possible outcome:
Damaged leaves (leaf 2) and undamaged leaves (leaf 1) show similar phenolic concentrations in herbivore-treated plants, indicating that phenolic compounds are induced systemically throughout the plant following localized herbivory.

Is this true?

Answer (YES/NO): NO